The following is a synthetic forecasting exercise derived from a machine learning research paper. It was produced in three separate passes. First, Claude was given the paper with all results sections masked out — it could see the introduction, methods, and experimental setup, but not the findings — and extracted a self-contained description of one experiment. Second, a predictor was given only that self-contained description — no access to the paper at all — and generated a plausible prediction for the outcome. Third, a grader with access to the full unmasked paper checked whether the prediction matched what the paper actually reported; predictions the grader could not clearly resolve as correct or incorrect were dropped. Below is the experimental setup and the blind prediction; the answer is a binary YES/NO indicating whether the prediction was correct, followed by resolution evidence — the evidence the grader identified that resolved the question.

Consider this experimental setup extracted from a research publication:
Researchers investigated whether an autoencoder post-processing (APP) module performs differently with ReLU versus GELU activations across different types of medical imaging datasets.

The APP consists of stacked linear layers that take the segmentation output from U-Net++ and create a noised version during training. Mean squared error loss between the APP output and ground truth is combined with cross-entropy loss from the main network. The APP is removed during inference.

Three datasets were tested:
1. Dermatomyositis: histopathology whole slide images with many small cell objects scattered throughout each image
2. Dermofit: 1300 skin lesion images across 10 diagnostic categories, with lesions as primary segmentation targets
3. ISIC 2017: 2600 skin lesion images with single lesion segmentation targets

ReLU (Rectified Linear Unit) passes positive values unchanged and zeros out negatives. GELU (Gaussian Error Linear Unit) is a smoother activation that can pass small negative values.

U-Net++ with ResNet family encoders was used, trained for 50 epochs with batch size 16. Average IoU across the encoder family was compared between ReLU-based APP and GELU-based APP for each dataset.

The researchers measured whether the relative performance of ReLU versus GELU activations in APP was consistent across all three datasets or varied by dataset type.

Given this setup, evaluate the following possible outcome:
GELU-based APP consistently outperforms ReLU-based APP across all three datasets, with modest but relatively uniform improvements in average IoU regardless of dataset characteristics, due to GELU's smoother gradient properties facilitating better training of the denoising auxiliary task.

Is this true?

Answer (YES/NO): NO